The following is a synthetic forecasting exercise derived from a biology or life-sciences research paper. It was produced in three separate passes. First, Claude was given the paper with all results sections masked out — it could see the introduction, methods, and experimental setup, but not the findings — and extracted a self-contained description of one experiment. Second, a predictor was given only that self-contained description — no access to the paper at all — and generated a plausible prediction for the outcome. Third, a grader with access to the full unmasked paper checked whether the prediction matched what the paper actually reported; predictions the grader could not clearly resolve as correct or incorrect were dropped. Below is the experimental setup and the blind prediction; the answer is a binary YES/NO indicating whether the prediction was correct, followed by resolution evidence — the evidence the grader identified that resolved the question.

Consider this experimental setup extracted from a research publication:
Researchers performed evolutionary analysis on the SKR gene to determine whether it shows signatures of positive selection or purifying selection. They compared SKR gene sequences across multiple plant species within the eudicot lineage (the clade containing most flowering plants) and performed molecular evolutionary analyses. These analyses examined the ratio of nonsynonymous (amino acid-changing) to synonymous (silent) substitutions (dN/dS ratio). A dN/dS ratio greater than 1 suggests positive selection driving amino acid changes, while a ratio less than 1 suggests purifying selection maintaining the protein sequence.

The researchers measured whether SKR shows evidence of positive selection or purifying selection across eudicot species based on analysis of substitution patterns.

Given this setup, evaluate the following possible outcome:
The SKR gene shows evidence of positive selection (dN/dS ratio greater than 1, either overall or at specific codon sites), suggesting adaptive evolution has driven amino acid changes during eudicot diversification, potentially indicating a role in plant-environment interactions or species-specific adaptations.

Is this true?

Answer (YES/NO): YES